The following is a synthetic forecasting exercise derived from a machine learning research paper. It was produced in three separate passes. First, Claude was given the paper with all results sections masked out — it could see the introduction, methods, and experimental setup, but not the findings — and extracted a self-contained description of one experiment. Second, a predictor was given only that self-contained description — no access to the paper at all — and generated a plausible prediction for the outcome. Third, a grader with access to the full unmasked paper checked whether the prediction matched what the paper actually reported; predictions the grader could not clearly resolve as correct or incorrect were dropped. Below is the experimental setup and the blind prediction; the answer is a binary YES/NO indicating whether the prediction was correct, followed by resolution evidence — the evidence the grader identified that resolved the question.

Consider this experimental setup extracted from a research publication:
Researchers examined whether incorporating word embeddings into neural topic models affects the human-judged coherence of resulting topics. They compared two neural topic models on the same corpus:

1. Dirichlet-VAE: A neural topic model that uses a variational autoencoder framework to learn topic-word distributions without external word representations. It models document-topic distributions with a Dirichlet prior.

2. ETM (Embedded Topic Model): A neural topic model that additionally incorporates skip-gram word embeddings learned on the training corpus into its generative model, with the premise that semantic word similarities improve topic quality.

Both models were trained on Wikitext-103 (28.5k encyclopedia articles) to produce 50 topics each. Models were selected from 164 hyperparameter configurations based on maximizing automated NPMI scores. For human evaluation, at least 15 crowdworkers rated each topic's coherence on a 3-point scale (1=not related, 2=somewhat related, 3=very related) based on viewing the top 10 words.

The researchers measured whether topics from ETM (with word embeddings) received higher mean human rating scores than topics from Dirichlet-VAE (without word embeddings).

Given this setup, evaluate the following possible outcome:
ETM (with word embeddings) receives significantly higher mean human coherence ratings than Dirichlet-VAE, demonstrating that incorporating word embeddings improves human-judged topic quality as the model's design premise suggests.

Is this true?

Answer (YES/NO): NO